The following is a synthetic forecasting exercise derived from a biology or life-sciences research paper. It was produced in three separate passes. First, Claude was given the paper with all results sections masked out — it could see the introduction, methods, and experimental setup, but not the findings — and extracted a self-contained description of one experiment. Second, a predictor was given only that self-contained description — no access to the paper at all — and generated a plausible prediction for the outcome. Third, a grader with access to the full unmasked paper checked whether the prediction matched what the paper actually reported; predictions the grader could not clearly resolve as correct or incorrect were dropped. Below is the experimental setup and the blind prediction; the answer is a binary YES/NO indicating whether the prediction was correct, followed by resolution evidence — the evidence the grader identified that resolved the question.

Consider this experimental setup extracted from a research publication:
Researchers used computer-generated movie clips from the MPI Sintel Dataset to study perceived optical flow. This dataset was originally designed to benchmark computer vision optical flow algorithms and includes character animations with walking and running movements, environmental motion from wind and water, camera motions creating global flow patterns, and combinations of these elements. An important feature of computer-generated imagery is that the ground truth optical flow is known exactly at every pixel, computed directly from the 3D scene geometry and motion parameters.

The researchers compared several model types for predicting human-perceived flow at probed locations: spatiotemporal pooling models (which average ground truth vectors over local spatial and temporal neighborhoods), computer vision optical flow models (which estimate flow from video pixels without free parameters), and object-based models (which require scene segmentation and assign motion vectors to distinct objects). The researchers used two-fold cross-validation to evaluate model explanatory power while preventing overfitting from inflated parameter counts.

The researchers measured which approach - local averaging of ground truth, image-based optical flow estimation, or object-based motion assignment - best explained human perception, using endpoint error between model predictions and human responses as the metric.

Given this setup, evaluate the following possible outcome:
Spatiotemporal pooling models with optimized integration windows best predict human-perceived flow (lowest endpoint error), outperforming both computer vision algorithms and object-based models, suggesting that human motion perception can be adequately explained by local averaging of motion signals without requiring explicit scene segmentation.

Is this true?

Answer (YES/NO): NO